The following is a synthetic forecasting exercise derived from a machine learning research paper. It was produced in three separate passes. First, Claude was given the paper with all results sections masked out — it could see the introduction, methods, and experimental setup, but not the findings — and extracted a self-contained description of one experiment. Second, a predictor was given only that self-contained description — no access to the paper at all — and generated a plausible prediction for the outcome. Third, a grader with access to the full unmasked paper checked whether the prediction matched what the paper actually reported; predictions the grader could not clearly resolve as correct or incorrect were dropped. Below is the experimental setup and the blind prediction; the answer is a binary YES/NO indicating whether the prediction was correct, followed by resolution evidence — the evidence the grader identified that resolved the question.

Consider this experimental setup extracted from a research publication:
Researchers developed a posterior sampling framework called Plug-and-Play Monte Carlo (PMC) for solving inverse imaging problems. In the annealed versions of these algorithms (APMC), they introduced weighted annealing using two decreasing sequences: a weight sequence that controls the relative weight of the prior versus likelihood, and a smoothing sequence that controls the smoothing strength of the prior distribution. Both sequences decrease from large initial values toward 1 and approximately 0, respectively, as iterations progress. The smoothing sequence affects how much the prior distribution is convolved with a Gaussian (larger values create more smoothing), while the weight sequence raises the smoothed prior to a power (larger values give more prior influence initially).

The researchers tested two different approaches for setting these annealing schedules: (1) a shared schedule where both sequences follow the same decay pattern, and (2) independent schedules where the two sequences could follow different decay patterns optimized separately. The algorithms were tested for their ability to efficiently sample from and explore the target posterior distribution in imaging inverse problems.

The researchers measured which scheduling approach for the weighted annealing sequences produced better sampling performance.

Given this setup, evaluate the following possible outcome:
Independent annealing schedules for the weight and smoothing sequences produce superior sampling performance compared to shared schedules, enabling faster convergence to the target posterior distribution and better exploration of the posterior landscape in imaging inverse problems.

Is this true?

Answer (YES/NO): NO